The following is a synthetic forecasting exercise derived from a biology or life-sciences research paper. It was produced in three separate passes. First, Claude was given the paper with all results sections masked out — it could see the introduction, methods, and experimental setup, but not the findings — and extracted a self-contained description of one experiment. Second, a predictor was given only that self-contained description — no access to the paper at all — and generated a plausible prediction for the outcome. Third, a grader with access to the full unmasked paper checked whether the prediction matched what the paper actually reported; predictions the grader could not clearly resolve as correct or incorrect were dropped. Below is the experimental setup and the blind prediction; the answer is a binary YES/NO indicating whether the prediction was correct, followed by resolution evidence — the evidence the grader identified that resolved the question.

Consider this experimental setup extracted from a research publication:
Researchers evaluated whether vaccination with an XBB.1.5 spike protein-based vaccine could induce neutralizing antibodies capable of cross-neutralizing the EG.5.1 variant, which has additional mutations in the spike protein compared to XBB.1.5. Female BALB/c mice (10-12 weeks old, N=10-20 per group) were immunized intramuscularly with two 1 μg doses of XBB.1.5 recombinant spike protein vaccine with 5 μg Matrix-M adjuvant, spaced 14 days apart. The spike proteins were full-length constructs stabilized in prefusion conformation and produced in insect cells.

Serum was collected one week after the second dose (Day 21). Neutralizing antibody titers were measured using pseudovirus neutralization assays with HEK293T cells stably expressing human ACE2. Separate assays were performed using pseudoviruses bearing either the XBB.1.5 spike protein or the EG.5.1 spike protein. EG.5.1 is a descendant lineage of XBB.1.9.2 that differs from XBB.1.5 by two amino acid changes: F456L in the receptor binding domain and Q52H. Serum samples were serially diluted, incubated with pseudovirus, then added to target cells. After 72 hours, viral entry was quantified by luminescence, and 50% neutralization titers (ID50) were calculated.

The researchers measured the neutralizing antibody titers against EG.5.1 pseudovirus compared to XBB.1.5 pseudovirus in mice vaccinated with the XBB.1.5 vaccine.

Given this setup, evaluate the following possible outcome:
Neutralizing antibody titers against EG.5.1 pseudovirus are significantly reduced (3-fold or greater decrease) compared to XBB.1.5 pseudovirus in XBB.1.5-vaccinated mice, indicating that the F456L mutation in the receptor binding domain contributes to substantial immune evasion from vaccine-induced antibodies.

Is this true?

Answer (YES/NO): NO